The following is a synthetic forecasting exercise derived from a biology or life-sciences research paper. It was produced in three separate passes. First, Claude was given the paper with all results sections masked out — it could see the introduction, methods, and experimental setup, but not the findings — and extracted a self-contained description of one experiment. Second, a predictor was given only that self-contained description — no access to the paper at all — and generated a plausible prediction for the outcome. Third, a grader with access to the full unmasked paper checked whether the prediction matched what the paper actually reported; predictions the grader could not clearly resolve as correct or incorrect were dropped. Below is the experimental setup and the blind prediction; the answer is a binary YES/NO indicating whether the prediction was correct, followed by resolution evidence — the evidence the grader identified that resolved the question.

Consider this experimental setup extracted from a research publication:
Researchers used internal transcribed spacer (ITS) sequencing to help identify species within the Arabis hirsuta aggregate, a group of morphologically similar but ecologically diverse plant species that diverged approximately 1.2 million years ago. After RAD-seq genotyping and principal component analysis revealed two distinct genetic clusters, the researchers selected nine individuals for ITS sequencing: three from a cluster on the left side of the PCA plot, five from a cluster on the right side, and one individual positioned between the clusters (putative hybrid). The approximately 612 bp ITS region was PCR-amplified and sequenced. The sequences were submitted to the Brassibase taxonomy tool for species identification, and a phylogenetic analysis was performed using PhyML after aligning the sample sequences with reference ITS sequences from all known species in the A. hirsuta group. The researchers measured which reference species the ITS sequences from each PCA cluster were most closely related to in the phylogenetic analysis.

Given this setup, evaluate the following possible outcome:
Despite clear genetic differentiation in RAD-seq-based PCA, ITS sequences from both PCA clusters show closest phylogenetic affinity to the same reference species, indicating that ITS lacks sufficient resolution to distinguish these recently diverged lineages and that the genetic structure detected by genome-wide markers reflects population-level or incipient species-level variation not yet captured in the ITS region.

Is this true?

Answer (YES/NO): NO